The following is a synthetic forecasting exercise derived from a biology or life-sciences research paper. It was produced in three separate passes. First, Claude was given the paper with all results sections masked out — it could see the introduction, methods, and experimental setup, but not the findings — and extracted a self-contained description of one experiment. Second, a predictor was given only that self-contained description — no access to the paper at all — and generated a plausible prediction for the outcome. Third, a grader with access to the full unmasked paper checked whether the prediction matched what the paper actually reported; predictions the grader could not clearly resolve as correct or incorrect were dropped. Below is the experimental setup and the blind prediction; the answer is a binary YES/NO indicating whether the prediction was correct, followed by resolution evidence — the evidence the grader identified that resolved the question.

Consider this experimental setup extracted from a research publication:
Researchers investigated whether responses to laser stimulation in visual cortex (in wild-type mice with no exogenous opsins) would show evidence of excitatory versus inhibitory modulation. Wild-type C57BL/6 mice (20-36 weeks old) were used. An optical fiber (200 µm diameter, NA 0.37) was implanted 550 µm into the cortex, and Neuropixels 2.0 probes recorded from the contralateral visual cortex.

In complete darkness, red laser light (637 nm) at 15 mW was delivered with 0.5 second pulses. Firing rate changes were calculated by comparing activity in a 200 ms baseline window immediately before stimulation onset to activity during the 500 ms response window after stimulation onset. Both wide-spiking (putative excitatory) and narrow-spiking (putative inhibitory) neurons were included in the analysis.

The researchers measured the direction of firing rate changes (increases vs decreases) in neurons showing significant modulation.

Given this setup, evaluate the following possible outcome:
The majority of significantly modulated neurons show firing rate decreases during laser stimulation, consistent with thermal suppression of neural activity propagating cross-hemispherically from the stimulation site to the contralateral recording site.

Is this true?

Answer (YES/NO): NO